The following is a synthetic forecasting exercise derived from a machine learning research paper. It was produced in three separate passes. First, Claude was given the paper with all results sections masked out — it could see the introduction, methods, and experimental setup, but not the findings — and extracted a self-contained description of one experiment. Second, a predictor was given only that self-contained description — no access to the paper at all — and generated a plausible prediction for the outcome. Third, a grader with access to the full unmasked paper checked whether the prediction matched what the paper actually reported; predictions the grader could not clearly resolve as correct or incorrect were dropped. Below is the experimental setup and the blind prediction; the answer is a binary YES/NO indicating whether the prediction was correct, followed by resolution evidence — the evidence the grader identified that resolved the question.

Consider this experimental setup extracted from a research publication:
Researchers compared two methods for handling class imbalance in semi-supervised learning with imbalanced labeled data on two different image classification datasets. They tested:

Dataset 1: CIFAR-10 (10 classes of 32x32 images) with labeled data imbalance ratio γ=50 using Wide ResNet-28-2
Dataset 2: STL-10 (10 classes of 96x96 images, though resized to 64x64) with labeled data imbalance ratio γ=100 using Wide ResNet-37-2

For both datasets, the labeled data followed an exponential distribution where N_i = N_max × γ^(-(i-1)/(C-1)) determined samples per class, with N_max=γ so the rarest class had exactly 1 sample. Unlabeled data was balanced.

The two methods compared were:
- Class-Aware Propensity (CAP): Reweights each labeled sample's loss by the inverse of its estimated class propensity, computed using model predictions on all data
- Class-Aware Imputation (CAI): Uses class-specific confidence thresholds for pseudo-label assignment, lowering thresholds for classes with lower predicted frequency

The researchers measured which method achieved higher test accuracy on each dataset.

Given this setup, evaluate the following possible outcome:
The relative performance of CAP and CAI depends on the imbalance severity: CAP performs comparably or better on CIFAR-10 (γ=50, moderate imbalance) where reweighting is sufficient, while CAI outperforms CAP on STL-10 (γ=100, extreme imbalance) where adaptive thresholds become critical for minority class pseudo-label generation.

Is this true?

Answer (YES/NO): NO